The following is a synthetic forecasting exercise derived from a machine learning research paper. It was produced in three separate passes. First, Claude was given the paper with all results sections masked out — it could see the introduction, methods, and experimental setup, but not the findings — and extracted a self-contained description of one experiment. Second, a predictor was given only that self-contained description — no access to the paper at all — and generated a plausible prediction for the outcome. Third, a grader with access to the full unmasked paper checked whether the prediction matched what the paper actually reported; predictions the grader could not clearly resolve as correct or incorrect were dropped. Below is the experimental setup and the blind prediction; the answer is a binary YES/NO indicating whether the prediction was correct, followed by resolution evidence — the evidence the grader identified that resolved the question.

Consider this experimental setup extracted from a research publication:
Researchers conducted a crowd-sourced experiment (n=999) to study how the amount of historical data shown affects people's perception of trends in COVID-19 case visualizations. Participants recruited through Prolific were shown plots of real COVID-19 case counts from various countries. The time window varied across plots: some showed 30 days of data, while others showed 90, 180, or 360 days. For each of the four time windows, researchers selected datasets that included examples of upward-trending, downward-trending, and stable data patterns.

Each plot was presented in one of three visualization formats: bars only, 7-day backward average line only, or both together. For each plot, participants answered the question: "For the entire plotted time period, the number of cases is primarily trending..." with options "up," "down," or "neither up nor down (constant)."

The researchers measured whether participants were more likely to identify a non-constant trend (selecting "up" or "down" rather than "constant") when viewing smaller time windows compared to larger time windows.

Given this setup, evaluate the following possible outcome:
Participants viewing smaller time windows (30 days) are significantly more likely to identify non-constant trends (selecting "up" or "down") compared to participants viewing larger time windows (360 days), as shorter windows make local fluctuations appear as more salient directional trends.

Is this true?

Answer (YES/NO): YES